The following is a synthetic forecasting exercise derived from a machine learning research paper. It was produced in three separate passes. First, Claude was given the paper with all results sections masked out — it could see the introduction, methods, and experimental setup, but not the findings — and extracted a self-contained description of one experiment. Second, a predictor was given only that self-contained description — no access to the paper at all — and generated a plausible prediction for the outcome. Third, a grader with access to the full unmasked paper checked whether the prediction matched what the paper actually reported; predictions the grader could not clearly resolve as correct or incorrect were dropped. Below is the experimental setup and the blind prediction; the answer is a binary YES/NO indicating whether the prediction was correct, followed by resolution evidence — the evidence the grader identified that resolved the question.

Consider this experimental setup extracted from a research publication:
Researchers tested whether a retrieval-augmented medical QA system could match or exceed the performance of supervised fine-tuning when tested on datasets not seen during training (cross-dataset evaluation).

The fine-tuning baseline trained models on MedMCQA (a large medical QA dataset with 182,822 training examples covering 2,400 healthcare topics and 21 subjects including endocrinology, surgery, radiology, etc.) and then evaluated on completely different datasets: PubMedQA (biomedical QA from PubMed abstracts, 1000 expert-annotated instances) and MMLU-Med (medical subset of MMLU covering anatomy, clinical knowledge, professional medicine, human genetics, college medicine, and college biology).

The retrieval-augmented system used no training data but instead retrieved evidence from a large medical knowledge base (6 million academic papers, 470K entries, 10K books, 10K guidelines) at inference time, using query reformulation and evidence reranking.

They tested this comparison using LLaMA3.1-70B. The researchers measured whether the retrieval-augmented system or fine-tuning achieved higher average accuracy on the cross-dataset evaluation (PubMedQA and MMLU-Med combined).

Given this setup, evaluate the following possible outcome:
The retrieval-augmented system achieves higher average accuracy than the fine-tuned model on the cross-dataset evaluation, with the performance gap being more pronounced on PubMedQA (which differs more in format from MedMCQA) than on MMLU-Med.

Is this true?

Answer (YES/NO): NO